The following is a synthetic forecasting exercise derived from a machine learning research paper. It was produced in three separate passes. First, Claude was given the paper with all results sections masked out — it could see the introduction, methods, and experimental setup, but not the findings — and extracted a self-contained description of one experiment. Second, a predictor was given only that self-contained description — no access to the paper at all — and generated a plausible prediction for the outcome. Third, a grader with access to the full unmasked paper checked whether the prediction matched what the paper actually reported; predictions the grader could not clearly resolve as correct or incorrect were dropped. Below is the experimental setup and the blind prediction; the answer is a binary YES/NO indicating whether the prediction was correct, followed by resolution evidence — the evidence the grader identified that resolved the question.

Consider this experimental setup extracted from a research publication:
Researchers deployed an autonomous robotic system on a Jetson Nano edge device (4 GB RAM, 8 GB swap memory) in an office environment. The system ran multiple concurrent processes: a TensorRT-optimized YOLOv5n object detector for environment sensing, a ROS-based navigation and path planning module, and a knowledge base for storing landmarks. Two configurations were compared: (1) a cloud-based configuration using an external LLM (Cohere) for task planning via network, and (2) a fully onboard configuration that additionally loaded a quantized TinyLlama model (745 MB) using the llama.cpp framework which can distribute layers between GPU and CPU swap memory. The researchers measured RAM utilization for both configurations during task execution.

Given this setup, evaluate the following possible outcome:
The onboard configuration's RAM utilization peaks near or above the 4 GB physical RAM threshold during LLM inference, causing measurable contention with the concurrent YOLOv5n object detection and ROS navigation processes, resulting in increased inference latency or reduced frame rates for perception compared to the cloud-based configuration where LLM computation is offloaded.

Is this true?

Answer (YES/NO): NO